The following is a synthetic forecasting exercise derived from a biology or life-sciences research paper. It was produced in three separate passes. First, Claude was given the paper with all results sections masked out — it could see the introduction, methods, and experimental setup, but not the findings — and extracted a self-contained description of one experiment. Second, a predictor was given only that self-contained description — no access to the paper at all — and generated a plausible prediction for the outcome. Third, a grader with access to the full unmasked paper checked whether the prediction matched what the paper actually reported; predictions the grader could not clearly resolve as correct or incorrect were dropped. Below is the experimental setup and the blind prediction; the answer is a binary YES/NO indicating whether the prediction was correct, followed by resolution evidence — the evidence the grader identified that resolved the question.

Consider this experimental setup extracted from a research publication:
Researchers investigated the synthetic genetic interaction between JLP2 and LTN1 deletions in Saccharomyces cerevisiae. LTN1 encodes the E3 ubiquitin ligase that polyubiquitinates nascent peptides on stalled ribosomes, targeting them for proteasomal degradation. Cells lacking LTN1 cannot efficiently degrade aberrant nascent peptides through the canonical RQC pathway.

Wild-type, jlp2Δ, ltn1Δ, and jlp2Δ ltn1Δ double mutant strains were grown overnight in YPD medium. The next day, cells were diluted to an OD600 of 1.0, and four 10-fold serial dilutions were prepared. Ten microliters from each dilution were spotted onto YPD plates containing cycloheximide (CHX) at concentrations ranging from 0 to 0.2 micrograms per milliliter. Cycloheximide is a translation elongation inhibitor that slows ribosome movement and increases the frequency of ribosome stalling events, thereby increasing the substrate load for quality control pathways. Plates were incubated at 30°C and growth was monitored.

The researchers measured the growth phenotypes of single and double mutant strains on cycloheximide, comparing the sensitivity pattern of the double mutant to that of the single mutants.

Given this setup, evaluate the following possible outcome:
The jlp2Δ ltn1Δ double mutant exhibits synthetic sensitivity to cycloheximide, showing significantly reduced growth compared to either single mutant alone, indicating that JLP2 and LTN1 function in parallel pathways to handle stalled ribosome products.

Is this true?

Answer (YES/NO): YES